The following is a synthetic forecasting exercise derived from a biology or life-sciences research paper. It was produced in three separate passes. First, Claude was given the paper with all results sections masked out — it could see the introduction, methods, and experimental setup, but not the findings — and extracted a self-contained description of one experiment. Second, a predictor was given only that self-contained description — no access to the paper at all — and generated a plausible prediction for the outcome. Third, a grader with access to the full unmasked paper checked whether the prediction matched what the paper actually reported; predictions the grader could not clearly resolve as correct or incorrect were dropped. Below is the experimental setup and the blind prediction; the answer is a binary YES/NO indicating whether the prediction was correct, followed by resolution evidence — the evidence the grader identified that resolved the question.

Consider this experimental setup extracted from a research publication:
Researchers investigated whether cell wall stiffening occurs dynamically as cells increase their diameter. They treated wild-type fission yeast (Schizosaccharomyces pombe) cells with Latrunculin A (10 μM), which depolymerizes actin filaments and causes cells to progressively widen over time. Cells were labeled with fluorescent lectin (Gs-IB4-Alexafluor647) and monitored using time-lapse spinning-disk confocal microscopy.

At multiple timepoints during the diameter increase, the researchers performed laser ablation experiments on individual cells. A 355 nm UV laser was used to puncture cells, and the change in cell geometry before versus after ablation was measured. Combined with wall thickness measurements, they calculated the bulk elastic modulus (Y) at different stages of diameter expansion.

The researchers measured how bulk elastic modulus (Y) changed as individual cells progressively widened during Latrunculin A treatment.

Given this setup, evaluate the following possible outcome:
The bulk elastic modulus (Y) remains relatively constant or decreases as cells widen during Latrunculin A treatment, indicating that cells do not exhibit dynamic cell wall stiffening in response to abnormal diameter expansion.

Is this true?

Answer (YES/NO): NO